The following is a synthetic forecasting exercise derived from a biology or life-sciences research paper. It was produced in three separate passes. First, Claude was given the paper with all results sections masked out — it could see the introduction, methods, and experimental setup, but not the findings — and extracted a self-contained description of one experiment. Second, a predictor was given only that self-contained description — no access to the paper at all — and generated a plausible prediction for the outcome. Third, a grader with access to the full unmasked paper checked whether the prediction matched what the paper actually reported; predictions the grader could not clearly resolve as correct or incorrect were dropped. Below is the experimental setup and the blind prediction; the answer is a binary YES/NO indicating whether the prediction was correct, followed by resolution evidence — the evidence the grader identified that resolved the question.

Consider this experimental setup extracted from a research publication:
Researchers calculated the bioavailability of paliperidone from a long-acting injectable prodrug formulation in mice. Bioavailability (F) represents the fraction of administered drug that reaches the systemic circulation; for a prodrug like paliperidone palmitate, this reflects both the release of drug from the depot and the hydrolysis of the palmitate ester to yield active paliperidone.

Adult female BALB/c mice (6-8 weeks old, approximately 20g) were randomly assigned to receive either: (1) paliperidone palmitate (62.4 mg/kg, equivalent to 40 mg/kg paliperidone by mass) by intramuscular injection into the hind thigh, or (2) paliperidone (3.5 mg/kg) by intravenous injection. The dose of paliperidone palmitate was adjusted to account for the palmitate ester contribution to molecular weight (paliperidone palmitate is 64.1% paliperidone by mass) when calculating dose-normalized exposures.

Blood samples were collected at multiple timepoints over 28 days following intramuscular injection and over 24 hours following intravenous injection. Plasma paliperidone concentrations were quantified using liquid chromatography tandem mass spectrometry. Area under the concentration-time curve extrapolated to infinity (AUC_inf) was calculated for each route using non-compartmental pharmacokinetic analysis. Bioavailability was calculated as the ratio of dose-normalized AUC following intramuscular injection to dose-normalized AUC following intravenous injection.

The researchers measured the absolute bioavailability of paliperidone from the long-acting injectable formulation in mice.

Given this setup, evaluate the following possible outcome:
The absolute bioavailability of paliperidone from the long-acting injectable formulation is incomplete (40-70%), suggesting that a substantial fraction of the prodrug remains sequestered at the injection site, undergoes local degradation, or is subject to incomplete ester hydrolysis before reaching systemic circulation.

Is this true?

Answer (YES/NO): NO